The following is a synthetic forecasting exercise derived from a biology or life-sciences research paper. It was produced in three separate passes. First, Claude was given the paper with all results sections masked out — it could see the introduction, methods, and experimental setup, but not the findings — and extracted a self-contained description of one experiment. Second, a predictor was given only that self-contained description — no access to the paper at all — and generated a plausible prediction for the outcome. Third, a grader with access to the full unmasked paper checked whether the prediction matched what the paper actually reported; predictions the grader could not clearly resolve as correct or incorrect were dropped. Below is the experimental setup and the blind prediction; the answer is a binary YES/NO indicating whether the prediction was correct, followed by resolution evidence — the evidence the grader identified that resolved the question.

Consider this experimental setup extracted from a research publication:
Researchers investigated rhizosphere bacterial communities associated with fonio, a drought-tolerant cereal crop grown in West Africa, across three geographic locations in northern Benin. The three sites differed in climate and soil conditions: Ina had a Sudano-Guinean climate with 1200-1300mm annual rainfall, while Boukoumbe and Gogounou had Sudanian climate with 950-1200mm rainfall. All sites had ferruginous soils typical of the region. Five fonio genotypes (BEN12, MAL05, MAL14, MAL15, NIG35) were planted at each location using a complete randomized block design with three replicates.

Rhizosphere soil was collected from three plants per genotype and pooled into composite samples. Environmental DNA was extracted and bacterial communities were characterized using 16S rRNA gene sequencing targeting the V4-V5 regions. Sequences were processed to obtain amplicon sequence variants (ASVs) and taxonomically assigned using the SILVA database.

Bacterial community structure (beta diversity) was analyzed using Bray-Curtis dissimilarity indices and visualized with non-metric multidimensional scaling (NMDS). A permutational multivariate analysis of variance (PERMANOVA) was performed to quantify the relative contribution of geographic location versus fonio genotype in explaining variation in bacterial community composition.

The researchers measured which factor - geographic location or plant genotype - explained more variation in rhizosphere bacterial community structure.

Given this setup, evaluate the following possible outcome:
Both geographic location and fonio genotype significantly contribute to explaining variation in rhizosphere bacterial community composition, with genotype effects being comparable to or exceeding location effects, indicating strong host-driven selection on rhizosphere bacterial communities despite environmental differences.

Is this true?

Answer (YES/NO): NO